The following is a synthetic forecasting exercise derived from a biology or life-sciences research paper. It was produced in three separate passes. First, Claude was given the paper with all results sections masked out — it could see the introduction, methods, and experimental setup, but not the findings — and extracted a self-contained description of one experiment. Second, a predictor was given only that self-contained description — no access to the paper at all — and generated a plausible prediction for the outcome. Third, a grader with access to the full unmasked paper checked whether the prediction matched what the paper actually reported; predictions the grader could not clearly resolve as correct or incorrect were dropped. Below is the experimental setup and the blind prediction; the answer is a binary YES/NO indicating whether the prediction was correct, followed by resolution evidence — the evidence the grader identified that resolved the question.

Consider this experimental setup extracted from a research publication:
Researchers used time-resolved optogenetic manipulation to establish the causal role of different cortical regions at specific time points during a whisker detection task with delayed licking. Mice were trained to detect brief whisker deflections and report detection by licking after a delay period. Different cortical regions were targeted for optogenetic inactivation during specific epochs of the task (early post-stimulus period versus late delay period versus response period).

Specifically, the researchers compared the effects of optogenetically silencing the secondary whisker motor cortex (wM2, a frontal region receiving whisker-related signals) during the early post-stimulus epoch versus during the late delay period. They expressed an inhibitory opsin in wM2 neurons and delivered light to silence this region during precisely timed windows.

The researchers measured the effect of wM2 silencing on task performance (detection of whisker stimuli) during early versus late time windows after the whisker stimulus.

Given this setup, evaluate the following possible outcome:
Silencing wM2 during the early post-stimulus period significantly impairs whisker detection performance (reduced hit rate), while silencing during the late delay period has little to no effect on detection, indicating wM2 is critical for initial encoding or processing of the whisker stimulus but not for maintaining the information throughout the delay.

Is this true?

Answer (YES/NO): YES